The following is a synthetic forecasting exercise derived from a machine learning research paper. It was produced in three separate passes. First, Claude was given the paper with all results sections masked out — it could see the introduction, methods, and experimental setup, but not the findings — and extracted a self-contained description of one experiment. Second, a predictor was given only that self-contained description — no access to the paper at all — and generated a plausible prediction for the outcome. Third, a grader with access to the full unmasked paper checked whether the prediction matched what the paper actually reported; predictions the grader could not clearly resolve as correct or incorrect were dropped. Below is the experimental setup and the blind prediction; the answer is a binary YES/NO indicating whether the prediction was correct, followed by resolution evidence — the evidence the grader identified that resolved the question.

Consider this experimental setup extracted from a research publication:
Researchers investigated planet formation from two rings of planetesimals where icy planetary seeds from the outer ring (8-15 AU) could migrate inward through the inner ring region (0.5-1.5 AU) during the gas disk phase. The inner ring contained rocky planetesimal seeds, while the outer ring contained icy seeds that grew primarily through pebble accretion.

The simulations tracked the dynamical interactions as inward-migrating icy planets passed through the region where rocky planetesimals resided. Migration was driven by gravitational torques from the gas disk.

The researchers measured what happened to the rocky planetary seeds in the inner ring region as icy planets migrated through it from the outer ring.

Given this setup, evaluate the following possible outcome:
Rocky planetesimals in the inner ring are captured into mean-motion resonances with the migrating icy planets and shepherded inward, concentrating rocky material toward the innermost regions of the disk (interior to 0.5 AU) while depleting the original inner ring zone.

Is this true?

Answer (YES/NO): NO